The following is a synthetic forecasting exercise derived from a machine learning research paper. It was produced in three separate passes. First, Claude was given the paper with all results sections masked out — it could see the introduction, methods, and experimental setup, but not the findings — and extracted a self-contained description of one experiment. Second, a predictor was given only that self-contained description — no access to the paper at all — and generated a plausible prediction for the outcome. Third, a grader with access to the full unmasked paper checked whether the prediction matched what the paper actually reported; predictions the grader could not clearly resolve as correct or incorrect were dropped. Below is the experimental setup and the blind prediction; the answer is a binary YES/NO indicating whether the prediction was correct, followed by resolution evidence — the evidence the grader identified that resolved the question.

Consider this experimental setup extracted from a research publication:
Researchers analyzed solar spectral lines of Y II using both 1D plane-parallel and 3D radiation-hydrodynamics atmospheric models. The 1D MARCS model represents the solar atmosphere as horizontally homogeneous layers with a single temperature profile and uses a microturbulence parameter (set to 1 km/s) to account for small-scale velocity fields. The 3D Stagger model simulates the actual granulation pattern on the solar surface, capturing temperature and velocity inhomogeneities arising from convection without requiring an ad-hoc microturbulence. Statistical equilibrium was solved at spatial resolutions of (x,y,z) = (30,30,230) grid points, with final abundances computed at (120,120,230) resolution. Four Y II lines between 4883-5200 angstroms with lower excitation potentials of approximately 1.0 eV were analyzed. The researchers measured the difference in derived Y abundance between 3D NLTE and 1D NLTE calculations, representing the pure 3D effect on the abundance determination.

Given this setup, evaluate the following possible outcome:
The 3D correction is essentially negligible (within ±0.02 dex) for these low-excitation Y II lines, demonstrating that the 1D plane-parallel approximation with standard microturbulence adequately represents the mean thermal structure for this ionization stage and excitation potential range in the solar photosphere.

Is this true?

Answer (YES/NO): NO